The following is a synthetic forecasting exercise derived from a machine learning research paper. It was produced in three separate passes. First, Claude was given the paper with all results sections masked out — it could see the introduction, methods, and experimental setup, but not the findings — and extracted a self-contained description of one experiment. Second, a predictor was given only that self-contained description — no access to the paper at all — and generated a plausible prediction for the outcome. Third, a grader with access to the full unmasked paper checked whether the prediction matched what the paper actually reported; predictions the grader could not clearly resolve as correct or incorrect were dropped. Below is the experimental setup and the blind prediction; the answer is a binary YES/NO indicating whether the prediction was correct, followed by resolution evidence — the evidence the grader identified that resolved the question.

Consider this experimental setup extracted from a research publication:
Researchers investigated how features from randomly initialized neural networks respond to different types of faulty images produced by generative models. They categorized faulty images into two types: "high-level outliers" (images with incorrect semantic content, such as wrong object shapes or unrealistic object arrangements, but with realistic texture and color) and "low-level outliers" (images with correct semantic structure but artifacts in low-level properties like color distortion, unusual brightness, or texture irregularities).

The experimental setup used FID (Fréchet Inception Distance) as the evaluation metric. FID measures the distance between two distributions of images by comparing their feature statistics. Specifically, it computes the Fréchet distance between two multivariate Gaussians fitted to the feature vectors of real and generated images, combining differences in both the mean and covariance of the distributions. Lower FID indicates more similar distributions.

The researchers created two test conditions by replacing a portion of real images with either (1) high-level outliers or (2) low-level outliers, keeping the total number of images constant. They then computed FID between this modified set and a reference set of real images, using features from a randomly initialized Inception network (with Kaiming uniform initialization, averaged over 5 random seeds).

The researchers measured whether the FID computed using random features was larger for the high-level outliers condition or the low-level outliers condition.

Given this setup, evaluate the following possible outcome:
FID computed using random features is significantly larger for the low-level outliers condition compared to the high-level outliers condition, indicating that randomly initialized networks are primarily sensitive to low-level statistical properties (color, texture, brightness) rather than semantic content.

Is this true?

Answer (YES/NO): YES